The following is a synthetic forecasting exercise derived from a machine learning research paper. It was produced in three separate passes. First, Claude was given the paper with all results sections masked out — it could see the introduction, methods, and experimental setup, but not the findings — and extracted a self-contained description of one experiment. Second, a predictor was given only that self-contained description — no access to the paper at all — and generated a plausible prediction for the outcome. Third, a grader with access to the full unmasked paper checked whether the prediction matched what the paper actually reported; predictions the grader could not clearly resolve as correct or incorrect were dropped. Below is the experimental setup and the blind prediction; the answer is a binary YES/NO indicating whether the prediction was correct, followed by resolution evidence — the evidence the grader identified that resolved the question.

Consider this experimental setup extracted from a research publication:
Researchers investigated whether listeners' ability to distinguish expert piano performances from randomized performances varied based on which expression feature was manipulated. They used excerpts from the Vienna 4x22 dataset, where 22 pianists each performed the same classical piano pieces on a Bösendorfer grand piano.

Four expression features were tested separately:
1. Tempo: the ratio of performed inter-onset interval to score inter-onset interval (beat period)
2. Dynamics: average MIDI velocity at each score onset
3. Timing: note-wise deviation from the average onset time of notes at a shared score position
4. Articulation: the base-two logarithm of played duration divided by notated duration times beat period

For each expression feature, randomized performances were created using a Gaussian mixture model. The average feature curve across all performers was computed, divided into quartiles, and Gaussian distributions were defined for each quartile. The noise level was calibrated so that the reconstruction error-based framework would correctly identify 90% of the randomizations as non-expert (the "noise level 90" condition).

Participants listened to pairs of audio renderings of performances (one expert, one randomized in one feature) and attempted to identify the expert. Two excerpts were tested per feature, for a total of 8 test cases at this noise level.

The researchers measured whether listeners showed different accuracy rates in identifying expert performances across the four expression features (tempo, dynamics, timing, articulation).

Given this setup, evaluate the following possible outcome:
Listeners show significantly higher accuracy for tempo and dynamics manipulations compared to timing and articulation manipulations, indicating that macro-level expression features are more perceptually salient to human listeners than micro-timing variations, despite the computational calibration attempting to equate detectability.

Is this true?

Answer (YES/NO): NO